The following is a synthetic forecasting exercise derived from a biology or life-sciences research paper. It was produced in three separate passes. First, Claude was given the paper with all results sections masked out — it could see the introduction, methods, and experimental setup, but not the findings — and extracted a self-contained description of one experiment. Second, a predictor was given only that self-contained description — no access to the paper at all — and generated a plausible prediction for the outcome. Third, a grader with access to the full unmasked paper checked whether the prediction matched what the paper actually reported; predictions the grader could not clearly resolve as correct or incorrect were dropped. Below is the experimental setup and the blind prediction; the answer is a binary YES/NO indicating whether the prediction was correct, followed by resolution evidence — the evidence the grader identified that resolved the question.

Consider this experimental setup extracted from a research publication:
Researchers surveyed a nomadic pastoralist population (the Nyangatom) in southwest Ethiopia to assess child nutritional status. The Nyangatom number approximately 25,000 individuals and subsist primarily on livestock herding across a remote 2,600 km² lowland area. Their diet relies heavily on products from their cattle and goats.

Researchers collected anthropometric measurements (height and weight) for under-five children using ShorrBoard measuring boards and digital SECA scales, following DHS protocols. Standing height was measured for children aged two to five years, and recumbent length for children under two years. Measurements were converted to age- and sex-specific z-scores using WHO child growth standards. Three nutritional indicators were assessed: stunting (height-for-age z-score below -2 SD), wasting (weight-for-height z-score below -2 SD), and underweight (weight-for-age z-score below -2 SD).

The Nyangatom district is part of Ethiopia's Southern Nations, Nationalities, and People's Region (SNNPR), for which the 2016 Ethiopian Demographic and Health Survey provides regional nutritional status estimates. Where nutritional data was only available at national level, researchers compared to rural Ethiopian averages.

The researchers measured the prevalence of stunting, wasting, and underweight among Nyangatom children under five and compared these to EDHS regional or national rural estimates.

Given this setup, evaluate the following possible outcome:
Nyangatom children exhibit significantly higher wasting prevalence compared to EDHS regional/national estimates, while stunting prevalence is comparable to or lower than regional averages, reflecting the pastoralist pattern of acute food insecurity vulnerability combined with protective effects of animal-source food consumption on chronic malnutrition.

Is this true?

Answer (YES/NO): NO